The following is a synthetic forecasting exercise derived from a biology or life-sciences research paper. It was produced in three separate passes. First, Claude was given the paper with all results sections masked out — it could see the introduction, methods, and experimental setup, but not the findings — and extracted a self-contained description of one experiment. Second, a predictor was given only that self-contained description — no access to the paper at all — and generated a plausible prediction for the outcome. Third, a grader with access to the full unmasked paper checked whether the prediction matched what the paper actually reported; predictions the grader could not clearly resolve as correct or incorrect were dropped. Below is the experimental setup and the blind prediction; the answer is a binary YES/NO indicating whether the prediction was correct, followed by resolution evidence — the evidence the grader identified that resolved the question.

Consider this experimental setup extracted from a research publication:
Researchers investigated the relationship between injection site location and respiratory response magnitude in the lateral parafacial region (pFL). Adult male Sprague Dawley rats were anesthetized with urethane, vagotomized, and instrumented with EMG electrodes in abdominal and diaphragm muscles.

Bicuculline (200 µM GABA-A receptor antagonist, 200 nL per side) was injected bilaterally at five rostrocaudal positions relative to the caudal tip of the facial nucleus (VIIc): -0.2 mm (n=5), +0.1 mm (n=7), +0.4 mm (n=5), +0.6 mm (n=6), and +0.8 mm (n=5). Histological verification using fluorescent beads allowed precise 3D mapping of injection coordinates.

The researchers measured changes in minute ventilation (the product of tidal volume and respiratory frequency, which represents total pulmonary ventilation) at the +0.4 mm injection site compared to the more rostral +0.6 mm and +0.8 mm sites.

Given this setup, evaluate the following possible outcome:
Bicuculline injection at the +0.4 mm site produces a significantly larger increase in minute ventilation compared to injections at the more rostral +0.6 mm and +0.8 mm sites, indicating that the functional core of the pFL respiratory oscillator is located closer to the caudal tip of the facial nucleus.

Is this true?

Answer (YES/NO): NO